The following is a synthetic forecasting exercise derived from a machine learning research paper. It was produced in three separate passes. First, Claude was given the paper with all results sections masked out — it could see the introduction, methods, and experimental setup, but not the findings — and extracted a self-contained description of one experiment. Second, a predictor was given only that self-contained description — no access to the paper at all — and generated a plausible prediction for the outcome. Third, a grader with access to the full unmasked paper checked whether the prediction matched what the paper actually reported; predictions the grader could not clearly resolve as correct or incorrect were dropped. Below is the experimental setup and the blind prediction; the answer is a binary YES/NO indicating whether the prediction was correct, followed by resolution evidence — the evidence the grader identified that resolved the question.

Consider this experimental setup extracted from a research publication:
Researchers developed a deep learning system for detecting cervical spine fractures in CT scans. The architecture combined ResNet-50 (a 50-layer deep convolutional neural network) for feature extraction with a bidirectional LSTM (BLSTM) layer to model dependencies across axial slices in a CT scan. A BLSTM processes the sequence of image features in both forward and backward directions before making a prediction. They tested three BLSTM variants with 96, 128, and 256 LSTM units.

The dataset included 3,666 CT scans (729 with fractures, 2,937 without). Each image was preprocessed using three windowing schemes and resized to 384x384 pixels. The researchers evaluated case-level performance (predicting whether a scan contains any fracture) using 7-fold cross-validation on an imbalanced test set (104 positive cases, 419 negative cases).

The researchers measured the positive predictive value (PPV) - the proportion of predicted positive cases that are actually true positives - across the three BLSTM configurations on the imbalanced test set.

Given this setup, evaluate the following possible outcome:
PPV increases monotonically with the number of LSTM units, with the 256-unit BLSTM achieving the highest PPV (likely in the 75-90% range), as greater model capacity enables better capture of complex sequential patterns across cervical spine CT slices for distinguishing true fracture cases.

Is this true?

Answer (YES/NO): NO